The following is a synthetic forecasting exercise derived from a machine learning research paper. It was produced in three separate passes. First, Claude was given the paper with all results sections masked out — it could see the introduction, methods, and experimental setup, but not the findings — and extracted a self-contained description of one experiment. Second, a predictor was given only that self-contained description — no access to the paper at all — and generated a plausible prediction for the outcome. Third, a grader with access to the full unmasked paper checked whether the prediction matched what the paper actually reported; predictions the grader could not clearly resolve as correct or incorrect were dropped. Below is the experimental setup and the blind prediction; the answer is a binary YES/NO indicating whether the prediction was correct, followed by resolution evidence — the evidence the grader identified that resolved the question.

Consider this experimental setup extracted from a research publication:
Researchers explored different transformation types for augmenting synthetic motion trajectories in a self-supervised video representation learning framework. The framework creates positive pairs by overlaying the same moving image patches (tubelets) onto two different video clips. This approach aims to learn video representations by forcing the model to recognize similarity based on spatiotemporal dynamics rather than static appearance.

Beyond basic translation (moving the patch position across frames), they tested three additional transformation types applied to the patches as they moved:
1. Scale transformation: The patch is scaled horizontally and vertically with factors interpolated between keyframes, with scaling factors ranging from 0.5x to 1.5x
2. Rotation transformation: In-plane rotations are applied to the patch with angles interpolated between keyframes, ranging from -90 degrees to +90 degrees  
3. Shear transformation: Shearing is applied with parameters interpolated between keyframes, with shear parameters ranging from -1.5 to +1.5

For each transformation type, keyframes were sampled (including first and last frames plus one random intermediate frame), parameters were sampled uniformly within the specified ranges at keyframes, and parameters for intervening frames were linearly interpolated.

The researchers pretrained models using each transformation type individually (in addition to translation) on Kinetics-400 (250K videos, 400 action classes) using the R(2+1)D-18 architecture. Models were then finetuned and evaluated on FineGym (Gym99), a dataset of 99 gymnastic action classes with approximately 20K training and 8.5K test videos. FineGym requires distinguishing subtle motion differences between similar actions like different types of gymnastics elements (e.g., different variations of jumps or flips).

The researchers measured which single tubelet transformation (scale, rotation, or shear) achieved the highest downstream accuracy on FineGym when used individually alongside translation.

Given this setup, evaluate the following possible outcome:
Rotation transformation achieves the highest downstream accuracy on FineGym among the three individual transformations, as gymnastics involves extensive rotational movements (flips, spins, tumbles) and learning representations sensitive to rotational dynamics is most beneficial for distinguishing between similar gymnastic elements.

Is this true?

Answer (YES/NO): YES